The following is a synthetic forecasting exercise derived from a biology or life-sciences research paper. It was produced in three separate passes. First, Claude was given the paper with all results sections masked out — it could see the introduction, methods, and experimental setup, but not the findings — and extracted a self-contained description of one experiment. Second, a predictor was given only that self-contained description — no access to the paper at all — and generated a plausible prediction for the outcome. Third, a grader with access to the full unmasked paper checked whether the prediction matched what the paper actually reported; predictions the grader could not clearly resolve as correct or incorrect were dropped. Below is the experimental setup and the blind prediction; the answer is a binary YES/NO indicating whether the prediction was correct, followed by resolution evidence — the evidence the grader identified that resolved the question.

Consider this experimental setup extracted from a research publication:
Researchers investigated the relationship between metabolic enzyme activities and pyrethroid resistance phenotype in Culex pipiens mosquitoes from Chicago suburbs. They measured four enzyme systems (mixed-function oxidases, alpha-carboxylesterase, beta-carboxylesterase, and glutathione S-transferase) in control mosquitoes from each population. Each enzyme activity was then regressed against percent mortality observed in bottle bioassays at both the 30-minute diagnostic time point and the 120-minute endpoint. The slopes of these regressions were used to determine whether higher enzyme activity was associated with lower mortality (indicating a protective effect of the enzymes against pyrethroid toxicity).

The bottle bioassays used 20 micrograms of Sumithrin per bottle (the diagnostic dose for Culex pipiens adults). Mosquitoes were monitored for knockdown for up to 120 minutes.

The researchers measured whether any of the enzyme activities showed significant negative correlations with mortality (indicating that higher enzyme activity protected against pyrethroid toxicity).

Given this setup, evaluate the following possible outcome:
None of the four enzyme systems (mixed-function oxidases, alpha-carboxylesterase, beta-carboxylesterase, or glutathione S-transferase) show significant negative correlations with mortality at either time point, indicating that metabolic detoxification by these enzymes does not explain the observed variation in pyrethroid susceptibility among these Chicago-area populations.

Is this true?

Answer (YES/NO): YES